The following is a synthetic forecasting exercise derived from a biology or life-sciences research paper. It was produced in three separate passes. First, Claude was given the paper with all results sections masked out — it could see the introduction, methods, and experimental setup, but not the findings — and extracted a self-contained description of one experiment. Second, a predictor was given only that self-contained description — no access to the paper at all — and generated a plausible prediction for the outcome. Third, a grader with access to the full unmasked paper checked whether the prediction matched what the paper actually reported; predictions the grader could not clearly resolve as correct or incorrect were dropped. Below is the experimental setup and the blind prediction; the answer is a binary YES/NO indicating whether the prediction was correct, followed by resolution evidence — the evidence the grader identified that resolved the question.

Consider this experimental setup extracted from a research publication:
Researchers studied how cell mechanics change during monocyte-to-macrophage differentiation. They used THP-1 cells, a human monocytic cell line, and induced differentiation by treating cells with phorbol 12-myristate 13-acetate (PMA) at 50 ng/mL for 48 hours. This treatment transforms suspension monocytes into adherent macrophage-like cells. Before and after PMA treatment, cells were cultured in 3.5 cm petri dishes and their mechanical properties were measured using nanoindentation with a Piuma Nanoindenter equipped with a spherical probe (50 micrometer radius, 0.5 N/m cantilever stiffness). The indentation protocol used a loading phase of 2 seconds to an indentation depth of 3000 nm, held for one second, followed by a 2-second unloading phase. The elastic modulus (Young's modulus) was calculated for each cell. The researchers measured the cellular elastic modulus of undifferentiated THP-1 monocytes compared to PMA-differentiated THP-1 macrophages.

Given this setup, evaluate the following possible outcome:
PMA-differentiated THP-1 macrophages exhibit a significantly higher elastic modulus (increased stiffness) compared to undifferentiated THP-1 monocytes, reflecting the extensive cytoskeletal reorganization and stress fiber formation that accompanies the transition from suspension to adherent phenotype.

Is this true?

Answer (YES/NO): YES